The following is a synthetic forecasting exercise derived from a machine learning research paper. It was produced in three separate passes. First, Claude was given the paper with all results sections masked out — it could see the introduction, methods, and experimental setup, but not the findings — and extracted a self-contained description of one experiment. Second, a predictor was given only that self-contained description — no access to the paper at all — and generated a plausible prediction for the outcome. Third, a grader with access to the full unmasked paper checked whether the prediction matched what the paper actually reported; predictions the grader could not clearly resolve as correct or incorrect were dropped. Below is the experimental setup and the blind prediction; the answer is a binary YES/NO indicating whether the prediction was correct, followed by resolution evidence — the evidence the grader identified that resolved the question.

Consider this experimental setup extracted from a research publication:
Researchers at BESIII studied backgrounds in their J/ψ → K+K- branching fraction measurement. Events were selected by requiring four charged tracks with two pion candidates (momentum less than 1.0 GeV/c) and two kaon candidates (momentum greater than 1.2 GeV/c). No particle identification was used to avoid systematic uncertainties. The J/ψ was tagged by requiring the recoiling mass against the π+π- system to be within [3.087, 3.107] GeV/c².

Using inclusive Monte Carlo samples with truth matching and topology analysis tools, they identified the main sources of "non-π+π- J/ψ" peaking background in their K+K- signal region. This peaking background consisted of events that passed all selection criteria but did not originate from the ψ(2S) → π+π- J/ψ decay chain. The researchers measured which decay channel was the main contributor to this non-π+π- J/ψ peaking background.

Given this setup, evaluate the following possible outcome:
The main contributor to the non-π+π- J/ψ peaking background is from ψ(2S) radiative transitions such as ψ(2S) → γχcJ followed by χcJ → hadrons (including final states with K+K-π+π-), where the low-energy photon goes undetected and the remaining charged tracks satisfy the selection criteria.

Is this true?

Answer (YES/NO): NO